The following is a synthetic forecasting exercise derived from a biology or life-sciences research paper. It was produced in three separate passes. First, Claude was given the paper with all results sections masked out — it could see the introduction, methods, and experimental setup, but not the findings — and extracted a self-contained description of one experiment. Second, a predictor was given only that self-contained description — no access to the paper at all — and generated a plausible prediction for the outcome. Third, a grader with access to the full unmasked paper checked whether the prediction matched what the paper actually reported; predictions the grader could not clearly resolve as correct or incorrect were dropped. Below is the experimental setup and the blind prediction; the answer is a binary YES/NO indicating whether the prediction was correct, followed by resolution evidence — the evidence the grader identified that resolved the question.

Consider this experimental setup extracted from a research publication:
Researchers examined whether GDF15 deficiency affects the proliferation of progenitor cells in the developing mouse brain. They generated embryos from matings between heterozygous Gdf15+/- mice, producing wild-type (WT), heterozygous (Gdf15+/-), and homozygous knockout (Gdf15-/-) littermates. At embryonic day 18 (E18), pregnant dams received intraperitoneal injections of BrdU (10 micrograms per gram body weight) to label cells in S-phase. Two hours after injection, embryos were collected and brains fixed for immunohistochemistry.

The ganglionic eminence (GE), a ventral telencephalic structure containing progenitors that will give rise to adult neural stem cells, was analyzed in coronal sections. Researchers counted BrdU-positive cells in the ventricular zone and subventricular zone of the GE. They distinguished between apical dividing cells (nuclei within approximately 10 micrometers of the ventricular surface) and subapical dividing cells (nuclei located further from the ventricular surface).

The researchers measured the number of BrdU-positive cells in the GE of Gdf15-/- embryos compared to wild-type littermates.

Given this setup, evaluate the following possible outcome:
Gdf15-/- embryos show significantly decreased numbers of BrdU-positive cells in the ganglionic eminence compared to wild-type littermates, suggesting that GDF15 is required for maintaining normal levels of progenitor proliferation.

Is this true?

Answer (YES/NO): NO